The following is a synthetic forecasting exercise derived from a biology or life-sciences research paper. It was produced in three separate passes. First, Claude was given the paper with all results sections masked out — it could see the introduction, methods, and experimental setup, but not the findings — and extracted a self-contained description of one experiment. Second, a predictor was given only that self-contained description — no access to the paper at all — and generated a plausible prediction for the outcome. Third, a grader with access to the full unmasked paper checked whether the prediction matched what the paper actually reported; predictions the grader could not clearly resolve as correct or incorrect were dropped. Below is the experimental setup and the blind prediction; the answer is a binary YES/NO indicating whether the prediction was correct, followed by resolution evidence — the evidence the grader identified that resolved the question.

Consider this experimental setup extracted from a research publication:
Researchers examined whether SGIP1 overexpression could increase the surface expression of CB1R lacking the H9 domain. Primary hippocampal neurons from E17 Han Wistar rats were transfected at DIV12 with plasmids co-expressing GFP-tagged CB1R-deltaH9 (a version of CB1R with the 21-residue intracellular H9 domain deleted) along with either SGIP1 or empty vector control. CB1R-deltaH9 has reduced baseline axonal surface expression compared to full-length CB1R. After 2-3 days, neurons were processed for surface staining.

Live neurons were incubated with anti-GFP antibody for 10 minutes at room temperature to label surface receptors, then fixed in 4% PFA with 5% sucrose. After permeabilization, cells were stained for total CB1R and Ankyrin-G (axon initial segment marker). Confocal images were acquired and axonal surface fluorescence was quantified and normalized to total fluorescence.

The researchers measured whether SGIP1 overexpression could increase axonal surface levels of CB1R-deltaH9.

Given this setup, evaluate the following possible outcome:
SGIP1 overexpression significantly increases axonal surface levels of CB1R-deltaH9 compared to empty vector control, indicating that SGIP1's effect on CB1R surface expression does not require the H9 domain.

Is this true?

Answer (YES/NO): NO